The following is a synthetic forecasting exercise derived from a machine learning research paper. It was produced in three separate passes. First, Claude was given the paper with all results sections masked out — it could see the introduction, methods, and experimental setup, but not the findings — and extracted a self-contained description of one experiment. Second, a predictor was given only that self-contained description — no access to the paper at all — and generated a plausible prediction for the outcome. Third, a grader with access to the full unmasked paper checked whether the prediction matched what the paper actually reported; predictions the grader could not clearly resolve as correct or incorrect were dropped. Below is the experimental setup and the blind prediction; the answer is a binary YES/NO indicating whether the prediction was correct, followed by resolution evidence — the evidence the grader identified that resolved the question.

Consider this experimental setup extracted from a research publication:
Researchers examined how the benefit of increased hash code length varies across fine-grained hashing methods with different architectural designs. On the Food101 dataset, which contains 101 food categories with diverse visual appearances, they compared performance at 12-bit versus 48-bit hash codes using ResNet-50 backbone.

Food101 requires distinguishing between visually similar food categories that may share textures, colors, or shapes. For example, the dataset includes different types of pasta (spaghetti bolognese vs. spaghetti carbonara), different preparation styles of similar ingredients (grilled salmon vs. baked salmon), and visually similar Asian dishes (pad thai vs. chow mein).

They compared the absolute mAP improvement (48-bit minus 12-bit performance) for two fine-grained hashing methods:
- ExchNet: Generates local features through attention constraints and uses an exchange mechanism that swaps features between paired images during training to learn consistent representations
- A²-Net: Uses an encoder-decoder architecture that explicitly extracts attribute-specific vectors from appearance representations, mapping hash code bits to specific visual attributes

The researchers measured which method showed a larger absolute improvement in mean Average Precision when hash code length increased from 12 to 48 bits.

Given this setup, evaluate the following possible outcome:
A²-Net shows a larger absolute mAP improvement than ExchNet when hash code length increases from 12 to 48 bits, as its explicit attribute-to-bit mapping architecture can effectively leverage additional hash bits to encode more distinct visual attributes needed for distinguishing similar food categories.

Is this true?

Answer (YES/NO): YES